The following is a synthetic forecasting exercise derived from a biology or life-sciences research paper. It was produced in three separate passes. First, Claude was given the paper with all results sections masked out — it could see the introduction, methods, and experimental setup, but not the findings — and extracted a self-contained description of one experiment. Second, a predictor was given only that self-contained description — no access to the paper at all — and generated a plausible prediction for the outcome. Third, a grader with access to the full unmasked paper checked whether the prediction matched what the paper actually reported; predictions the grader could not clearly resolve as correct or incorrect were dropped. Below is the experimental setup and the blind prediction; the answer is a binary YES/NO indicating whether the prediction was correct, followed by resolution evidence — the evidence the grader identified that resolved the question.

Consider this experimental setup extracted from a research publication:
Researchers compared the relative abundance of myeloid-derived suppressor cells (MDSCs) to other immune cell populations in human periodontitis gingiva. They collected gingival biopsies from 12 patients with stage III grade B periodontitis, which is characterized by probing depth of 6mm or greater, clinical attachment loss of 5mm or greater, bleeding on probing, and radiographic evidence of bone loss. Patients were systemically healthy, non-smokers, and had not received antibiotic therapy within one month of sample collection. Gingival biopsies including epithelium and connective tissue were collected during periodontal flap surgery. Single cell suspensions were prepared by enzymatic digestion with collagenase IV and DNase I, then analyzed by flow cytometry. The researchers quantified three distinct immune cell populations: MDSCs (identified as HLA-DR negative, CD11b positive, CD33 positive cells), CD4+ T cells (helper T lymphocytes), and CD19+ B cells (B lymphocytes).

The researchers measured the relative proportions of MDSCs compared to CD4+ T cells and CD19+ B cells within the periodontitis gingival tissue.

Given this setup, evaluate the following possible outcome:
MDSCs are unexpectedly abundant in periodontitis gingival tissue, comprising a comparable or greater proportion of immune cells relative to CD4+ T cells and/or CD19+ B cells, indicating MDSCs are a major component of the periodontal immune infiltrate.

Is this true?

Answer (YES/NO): YES